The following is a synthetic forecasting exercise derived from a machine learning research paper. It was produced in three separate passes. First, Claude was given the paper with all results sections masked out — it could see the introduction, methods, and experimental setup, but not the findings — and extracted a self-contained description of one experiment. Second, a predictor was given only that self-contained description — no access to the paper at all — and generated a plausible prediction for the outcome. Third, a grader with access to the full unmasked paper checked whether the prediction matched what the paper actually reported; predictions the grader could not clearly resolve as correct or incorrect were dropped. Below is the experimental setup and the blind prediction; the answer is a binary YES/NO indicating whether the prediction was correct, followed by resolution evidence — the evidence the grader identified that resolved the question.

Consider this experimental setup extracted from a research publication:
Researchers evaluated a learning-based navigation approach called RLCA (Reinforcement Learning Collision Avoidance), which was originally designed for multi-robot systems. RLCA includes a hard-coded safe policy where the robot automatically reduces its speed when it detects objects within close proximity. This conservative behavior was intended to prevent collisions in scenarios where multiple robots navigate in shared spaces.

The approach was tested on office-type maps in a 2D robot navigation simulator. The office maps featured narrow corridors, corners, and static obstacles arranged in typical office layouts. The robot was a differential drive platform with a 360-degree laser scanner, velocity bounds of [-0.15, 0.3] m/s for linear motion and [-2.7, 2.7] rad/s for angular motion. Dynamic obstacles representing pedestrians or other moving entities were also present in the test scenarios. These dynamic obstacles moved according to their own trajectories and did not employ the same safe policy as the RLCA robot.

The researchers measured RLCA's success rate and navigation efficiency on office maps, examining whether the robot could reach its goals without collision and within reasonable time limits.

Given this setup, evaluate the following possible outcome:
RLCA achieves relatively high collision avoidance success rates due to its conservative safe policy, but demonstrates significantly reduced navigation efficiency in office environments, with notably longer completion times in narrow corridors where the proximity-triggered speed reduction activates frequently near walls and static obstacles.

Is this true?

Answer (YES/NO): NO